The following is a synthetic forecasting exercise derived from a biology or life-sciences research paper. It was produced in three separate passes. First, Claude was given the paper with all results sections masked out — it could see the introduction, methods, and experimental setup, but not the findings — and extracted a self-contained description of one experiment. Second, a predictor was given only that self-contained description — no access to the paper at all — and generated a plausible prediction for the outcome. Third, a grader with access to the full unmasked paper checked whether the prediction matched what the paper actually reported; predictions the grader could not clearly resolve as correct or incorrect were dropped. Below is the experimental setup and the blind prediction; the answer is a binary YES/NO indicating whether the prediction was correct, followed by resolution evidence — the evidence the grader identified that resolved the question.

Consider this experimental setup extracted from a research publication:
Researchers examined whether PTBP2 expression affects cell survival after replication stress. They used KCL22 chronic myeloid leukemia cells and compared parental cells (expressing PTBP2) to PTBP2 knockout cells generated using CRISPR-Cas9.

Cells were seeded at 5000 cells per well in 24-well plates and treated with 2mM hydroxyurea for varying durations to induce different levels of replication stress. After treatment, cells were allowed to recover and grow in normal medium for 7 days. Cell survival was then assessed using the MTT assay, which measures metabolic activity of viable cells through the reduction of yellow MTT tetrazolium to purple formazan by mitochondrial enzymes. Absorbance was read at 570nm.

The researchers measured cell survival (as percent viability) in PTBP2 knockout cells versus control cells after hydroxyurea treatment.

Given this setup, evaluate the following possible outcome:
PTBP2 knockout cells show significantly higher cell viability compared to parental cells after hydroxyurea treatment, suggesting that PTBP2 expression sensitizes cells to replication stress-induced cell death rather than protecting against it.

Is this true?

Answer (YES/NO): NO